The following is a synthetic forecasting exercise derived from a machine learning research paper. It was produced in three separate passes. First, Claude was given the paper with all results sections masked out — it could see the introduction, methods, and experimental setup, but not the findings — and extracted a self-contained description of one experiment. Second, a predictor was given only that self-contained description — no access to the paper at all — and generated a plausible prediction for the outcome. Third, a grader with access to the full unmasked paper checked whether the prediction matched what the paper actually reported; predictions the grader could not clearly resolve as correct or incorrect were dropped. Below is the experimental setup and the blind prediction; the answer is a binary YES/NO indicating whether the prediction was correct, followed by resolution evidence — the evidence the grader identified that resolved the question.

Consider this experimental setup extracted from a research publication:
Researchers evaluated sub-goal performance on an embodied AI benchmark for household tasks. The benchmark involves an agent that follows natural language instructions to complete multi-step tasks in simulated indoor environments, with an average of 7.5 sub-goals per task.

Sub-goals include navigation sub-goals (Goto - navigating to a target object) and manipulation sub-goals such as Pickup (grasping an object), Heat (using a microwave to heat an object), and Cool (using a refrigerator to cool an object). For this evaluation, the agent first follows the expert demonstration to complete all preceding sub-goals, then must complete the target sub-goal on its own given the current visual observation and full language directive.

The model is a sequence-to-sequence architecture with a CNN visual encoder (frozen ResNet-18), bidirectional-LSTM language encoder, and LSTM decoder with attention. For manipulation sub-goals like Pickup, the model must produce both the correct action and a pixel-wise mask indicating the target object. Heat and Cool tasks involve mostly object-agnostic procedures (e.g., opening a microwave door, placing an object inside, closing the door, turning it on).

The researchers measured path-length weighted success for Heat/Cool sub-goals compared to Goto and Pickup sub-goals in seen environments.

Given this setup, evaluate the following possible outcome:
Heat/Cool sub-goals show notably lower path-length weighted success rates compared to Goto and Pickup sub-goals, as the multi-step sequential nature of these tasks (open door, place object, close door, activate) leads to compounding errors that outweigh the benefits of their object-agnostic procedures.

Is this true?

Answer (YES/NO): NO